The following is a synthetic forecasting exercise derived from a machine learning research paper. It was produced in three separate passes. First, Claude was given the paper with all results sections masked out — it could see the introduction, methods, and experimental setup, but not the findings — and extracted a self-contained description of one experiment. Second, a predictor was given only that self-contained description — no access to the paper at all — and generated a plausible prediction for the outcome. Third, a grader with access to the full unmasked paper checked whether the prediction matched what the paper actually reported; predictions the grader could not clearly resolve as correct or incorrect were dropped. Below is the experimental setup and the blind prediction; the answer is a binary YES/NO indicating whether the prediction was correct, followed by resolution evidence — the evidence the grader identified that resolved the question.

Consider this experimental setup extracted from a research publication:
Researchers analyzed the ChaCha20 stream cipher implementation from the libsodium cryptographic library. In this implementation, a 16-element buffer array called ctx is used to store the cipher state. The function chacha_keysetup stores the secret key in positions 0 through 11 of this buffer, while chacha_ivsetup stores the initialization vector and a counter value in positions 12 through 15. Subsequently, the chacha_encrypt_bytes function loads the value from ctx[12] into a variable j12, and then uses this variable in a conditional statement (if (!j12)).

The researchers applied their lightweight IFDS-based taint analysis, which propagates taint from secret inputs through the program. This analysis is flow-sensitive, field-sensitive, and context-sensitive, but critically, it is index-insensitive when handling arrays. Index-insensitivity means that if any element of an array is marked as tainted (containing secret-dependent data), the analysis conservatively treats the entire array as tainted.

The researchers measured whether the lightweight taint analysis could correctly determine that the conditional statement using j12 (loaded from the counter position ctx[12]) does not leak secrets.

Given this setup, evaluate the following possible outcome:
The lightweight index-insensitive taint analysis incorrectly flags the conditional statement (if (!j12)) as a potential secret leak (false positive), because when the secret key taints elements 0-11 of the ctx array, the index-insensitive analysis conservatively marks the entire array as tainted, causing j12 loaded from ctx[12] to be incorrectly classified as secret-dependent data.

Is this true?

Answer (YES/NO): YES